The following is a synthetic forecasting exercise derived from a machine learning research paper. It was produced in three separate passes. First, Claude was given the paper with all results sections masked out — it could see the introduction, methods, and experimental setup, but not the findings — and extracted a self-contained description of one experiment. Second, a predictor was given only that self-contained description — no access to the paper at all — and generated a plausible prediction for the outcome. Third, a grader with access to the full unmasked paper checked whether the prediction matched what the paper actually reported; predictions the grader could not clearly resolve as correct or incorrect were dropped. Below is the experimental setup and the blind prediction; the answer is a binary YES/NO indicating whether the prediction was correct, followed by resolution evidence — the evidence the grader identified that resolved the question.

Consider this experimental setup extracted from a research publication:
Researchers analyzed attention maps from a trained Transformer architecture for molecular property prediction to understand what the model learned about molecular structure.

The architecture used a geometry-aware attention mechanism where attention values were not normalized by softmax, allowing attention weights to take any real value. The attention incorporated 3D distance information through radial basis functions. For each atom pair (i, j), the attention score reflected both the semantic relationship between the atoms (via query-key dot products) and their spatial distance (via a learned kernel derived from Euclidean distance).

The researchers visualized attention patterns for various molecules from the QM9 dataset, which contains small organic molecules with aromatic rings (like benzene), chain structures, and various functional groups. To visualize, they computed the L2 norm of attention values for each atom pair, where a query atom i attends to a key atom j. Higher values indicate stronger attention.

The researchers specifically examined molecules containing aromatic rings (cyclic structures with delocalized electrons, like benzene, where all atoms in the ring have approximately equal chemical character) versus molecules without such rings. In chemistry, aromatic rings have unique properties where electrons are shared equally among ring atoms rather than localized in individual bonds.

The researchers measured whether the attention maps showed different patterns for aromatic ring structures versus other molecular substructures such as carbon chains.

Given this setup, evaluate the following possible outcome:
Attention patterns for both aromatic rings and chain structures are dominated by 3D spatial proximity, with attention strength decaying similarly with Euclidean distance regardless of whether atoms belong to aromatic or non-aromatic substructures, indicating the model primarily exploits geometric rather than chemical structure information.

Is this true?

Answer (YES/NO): NO